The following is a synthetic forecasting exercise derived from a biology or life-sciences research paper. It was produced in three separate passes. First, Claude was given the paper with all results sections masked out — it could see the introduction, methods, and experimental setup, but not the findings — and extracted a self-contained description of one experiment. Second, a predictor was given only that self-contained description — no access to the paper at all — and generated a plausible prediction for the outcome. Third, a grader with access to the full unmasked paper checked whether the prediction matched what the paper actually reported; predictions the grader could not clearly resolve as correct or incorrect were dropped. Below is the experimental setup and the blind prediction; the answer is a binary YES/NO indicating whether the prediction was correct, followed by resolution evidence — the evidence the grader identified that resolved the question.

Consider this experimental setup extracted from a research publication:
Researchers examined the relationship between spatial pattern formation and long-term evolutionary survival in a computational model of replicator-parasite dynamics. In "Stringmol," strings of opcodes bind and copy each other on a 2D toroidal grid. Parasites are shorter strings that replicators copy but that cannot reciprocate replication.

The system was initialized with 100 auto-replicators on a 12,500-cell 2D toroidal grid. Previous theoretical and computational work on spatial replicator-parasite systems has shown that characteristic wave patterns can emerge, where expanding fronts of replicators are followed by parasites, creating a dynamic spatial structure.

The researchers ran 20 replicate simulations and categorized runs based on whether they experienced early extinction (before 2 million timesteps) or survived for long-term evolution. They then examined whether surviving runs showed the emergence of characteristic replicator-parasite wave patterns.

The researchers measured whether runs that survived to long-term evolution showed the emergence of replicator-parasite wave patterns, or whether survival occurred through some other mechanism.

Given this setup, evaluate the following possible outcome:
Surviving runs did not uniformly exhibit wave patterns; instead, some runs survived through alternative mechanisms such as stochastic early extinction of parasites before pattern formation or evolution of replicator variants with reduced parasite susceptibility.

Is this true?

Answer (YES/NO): NO